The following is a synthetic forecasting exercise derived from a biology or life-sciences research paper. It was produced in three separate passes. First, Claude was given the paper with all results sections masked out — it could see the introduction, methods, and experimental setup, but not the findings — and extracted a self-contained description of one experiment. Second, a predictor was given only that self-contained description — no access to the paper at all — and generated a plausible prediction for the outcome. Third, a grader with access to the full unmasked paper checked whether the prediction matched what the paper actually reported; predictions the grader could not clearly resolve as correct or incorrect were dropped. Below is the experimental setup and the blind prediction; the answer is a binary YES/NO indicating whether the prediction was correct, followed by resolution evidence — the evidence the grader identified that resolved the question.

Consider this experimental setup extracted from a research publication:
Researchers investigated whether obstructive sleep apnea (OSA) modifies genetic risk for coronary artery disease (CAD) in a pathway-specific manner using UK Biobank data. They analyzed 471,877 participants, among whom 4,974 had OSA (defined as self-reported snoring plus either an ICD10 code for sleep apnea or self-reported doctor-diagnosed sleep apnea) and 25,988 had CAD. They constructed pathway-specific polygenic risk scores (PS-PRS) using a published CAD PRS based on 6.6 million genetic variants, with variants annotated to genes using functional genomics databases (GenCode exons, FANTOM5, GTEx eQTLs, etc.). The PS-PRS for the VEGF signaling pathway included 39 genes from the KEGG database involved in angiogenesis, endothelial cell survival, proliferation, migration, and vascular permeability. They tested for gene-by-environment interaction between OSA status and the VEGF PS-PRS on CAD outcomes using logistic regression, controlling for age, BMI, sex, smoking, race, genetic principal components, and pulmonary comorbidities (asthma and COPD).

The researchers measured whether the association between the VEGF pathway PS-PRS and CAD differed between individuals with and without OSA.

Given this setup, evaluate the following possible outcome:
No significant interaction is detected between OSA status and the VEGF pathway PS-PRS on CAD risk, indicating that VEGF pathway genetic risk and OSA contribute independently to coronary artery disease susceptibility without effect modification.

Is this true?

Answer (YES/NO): NO